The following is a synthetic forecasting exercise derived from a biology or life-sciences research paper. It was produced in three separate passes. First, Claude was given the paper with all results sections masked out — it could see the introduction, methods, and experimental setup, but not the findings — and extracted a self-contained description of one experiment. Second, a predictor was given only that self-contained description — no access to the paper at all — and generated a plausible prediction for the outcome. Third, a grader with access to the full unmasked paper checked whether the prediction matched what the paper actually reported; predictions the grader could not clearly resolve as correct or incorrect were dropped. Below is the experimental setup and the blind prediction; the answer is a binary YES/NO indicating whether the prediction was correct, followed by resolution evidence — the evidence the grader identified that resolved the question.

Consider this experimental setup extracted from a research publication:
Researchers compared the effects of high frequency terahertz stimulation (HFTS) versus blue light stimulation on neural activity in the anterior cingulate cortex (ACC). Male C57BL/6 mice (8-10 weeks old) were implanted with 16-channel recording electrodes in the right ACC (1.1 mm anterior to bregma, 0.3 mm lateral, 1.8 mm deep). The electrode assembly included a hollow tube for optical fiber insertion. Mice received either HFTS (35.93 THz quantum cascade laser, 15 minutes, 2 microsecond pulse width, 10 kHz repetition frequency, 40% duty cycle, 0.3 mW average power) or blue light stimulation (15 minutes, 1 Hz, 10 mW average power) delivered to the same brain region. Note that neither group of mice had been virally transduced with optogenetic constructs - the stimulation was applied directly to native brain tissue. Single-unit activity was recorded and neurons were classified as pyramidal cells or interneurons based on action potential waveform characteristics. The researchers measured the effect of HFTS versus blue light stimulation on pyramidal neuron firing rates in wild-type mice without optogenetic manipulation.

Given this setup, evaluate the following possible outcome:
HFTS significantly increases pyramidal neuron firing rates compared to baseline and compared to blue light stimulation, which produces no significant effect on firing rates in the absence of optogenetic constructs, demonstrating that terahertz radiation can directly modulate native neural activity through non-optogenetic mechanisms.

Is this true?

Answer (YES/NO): NO